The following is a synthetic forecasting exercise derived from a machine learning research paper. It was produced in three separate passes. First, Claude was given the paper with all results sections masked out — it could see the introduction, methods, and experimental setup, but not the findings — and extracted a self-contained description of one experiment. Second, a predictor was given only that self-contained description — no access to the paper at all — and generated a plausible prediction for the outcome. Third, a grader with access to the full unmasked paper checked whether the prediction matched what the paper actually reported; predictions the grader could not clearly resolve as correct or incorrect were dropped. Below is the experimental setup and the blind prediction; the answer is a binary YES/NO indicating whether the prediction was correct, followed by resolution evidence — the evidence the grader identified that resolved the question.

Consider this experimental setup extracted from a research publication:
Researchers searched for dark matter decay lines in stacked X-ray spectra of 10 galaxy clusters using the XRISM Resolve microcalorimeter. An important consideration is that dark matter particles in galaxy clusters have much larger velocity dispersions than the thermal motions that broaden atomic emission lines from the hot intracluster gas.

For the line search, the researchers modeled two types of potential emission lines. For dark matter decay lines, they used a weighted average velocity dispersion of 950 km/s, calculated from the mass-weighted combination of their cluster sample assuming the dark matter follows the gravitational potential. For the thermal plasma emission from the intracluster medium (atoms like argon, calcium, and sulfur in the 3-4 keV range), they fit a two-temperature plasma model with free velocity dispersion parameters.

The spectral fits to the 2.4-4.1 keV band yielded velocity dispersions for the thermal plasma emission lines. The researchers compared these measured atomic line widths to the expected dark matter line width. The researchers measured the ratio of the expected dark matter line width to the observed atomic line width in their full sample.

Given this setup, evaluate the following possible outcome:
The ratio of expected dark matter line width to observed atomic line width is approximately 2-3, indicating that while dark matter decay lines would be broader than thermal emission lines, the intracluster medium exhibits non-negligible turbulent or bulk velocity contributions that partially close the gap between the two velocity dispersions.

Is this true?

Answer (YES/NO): NO